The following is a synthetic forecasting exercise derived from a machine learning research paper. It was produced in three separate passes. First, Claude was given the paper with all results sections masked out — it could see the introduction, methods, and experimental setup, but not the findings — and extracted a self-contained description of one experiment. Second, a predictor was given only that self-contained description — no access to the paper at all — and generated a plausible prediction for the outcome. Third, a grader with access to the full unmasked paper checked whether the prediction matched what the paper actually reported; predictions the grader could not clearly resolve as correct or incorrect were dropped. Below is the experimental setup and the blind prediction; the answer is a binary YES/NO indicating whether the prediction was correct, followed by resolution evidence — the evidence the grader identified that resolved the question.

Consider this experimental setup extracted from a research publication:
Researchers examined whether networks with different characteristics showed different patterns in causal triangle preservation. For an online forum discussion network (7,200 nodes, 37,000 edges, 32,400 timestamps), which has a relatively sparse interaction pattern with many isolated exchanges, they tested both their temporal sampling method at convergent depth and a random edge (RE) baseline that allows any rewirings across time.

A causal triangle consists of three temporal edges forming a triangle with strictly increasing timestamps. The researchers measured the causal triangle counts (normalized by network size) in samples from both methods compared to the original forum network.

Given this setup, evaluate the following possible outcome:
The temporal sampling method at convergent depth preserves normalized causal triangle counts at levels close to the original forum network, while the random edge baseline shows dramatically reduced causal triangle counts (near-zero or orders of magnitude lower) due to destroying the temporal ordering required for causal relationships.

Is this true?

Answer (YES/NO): YES